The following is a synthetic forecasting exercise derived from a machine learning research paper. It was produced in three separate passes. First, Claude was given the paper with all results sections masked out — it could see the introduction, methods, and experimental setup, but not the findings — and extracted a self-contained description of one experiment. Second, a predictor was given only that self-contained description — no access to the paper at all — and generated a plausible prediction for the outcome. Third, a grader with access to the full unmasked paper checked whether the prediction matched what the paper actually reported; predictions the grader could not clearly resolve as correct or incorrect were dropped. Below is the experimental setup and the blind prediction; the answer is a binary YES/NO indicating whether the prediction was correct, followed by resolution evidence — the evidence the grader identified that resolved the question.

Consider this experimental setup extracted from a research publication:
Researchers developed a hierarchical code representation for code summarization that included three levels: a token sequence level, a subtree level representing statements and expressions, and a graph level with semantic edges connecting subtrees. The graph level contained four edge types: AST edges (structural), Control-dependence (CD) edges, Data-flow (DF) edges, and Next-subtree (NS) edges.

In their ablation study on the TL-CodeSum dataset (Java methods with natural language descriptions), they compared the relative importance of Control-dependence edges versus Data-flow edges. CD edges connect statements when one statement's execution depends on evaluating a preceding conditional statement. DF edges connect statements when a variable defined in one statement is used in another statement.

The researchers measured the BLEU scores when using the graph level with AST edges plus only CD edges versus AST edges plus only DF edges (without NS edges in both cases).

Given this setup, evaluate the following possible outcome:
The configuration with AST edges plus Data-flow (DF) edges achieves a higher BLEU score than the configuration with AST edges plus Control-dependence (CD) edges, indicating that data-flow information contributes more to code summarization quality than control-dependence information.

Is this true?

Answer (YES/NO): NO